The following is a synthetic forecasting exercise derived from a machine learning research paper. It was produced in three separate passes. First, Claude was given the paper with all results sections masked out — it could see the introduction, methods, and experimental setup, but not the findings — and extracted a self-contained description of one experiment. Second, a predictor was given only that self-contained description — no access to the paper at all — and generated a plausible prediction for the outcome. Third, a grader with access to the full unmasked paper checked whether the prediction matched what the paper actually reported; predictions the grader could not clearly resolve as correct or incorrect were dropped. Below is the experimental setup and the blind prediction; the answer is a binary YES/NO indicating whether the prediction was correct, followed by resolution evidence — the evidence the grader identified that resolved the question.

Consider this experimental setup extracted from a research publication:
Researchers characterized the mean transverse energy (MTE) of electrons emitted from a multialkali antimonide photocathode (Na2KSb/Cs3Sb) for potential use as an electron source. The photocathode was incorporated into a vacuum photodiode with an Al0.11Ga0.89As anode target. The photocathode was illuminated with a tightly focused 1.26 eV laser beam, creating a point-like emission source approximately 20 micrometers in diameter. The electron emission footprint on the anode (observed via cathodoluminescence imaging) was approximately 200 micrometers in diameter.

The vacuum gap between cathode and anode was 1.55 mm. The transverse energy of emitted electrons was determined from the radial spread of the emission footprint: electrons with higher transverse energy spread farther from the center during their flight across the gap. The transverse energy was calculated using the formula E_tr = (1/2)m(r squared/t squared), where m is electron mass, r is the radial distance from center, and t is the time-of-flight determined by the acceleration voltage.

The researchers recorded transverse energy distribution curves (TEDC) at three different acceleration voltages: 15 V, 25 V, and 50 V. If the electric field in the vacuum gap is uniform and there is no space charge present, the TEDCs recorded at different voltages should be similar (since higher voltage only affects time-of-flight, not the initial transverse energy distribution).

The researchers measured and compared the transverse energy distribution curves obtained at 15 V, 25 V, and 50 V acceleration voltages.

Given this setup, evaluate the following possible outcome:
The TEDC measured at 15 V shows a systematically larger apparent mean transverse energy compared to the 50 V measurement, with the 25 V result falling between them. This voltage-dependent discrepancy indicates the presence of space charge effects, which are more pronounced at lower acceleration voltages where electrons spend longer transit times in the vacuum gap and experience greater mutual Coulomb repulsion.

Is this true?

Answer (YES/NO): NO